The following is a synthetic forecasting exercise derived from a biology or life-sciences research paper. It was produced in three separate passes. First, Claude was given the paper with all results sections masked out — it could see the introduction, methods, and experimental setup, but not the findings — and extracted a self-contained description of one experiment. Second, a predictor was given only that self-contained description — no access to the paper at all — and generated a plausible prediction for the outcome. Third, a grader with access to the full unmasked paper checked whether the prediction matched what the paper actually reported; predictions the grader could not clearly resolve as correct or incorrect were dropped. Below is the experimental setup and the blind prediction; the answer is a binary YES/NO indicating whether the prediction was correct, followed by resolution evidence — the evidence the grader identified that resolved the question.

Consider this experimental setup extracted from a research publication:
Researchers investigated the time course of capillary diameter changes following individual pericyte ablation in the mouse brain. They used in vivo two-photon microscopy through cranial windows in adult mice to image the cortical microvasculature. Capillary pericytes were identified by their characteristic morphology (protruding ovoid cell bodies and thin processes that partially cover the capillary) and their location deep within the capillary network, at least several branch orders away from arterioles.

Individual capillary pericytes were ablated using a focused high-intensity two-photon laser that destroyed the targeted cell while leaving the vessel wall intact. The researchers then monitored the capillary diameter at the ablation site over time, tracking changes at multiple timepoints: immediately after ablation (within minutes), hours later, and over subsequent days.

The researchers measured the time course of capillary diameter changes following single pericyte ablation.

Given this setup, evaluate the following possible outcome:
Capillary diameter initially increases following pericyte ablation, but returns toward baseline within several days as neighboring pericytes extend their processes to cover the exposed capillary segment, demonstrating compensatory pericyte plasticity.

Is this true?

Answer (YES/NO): NO